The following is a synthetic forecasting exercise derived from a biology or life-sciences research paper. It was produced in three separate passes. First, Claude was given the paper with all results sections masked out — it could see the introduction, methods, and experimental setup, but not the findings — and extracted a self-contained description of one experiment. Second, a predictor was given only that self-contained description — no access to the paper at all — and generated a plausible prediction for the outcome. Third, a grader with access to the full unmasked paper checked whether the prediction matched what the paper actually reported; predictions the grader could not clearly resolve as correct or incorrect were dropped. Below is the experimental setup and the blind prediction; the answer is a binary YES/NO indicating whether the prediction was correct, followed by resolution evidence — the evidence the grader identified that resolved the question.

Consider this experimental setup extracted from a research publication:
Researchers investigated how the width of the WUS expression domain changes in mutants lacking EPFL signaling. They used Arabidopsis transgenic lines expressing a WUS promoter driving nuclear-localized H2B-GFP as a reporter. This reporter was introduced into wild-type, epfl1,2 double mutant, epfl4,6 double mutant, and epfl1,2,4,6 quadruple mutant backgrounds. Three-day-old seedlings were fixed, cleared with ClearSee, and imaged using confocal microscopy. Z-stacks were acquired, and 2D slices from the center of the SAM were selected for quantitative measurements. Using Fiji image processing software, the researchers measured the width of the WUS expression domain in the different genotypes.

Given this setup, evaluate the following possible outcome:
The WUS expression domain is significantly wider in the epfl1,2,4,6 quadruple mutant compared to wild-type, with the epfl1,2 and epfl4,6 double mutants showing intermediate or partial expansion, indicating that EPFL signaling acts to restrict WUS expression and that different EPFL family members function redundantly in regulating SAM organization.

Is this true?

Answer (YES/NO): NO